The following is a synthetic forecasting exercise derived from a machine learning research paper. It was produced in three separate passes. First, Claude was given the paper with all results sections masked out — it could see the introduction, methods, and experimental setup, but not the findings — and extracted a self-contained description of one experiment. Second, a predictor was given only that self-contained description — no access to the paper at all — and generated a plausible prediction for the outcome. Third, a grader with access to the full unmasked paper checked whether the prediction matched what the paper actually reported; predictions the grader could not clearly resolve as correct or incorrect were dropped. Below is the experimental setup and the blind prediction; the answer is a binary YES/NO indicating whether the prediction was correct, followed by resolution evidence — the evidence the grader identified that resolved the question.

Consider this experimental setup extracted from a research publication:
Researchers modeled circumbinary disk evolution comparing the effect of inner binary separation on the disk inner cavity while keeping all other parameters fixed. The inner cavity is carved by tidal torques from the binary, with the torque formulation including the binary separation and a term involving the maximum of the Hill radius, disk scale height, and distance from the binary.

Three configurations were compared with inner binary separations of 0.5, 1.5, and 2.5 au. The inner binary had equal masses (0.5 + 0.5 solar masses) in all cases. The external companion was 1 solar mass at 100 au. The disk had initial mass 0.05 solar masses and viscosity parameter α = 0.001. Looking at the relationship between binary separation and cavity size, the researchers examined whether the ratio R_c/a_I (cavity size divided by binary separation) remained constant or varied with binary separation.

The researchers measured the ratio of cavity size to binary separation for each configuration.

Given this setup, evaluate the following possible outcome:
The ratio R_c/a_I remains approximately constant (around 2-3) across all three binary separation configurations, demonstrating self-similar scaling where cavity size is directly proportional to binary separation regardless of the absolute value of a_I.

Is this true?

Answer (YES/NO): YES